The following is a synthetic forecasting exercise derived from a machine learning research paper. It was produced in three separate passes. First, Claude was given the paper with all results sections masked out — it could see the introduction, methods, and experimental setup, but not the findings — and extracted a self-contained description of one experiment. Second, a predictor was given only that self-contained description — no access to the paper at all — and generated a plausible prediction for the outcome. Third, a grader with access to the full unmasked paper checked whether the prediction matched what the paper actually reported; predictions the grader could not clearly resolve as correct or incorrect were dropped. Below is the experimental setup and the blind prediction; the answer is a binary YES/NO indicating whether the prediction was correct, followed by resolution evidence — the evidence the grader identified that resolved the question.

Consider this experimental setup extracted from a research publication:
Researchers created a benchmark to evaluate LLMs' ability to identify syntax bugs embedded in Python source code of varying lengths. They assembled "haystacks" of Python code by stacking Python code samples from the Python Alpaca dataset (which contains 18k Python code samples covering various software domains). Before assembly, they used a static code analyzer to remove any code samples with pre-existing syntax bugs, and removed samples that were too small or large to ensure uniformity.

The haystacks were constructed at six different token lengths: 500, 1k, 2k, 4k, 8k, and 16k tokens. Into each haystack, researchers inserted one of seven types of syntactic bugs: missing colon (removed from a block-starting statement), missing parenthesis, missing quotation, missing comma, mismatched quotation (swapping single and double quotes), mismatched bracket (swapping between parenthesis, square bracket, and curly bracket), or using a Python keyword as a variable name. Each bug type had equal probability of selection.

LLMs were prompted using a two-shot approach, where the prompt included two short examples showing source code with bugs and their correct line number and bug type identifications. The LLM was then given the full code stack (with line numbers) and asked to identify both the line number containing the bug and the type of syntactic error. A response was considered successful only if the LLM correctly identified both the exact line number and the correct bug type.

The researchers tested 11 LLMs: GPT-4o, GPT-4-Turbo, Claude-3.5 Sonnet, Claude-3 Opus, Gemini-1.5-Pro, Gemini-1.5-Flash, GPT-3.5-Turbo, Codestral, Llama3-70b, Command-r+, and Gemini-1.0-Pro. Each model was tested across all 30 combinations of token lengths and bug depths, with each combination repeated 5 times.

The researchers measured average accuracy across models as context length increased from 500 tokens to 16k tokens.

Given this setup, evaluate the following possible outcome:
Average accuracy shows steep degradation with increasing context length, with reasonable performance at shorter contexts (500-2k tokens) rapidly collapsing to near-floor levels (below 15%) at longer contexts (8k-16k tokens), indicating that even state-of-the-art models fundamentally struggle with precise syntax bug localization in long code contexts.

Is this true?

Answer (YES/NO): NO